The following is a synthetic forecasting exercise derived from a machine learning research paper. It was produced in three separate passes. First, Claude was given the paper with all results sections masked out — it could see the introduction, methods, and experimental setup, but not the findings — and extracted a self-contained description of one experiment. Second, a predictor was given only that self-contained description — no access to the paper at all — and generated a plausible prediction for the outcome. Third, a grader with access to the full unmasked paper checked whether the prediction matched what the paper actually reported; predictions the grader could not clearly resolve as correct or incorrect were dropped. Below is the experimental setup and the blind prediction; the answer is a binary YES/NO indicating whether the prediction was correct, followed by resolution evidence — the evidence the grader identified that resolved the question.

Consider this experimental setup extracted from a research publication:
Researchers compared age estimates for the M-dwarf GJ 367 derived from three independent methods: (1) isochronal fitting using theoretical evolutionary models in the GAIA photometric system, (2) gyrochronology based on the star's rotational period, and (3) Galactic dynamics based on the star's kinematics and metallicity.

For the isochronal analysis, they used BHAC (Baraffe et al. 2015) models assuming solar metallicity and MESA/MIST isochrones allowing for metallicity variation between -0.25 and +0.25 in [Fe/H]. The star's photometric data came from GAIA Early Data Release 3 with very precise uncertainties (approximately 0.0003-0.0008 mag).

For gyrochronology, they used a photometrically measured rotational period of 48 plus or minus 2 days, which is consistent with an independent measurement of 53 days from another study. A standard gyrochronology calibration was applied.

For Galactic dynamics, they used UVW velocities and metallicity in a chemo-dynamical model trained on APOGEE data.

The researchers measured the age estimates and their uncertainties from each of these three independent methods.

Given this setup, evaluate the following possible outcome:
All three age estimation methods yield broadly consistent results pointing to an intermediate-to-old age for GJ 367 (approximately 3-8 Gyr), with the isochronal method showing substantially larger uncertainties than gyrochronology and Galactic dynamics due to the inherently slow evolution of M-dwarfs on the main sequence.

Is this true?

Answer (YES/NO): NO